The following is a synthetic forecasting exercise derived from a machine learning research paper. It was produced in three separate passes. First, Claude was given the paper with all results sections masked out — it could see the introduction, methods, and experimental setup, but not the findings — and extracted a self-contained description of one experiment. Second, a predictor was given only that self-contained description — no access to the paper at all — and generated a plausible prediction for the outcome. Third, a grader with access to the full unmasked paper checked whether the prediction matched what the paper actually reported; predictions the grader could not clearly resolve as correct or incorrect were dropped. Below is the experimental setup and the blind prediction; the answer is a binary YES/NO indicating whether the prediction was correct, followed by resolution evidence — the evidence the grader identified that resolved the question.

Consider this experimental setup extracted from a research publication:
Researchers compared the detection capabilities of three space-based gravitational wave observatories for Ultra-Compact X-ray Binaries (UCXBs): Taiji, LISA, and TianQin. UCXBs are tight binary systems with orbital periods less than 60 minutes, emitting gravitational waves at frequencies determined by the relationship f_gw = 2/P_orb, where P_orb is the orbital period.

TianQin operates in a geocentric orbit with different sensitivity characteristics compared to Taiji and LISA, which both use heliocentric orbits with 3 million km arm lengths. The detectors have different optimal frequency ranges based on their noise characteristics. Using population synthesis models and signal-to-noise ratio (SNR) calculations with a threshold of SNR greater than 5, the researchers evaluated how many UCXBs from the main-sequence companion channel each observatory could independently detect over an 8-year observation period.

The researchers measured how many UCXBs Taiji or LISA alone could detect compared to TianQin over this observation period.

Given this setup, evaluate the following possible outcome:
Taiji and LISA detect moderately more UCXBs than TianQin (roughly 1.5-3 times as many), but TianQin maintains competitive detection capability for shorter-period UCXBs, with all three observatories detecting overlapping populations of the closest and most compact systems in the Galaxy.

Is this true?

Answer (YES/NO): NO